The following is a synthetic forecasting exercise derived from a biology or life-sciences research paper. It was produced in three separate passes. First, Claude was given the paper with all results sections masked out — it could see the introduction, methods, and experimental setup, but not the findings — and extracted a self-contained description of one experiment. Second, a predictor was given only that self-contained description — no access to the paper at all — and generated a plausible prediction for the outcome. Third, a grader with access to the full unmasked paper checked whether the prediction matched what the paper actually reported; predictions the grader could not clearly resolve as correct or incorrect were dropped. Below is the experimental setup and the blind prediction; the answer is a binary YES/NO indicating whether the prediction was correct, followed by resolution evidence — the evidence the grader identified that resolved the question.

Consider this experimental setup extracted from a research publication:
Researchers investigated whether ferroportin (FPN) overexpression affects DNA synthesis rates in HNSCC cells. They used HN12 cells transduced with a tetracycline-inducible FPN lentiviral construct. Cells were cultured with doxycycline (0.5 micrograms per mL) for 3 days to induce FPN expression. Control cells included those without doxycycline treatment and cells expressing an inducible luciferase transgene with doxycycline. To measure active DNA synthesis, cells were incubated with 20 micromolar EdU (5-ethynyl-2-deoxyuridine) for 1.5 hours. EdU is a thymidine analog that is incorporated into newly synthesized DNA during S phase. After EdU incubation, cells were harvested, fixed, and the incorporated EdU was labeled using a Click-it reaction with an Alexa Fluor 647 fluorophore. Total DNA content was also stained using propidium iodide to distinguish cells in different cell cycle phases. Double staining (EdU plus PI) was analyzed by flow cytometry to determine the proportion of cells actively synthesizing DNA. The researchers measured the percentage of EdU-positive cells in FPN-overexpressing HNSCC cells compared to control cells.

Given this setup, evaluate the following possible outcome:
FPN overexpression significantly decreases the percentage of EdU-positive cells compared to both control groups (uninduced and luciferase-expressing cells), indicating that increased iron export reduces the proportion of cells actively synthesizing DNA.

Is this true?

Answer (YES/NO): YES